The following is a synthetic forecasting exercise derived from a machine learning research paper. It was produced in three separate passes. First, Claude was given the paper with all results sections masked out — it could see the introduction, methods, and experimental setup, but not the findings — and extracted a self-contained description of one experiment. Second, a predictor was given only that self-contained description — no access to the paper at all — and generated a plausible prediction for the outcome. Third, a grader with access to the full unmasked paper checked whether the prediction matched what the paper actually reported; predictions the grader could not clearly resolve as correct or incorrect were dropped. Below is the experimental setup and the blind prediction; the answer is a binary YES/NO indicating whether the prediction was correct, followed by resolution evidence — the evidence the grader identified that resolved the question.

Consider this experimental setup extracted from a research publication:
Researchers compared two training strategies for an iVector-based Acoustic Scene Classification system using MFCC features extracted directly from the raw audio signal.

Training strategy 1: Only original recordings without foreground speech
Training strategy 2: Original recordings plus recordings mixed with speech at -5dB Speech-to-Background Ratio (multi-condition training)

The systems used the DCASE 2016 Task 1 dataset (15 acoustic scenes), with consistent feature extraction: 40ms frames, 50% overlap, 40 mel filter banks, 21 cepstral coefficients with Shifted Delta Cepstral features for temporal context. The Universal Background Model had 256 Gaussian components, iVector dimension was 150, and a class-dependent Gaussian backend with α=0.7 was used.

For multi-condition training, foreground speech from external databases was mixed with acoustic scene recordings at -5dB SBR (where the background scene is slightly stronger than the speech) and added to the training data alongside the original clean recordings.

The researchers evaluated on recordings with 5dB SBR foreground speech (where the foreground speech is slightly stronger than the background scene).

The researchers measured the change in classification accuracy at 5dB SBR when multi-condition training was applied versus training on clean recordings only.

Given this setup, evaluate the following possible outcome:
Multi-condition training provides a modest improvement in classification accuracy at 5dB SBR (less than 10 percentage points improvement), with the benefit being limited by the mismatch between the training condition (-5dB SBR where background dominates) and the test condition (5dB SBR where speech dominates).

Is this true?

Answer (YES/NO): NO